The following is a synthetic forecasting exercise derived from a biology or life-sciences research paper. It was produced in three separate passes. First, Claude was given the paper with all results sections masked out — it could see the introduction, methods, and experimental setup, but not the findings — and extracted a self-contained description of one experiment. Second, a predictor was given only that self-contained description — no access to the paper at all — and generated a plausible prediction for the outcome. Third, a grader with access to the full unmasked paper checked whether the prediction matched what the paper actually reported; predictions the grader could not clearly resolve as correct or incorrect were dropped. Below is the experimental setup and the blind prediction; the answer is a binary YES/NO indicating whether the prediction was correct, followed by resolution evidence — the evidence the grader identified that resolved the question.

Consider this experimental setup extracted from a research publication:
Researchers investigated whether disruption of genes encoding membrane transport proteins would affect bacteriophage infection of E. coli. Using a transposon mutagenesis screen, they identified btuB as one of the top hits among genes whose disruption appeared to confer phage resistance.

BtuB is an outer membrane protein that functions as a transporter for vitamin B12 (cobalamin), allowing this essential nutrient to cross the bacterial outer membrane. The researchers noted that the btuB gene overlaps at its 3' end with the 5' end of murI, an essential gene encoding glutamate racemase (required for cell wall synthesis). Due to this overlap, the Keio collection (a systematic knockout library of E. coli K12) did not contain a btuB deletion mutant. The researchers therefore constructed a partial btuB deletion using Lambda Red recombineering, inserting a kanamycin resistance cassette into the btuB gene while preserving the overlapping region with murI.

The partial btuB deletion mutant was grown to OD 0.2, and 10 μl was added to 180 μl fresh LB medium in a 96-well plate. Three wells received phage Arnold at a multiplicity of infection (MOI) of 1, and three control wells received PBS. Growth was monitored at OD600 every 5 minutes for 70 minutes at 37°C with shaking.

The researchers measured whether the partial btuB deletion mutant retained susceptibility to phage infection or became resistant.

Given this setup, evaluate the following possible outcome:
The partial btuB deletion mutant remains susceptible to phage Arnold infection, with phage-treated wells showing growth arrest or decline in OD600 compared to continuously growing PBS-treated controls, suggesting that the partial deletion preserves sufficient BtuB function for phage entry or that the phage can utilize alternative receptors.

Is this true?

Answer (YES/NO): NO